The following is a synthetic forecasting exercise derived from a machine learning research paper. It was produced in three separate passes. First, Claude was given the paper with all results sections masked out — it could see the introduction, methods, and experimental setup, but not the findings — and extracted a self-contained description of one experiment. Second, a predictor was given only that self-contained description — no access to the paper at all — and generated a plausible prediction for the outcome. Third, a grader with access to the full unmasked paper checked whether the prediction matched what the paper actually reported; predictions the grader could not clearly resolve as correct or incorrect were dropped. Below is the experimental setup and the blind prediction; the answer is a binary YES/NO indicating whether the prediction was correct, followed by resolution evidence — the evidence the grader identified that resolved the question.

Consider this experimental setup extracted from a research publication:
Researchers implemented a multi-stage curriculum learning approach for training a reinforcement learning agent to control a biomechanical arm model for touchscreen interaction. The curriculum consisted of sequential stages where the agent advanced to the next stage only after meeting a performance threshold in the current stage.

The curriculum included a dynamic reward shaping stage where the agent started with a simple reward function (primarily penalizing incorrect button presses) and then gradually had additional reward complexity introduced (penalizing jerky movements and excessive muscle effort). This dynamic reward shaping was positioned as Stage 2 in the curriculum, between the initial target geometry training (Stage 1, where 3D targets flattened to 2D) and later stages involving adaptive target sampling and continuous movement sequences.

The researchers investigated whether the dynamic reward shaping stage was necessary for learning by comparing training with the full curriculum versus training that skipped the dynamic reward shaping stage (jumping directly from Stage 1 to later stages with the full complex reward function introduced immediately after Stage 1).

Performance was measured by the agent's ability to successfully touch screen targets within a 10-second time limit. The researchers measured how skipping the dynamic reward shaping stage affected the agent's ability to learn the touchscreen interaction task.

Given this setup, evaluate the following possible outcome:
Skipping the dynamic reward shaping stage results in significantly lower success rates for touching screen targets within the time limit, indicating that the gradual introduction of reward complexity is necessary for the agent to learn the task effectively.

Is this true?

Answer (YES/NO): YES